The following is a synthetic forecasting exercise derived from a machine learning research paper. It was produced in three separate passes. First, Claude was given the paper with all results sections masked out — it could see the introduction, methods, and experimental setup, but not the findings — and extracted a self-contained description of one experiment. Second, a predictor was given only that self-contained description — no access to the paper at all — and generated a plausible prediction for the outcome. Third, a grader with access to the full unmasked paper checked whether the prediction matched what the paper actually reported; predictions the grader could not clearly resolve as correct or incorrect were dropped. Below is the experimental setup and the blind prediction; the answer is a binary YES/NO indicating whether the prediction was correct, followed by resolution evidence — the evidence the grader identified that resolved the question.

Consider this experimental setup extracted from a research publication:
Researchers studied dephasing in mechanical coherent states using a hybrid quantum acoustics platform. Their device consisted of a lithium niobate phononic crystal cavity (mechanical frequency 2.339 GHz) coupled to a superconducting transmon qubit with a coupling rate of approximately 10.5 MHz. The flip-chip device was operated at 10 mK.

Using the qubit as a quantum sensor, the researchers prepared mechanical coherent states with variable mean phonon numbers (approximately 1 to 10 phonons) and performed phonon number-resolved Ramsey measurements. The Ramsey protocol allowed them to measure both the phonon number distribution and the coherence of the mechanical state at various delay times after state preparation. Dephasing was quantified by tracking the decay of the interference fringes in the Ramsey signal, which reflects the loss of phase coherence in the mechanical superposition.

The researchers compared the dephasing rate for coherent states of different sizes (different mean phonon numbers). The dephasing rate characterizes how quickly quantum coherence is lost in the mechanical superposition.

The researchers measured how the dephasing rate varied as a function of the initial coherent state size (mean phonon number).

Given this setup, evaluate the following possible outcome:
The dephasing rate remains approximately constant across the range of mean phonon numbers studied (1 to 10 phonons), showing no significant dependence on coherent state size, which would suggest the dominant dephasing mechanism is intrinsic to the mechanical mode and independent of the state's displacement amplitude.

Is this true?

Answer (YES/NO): NO